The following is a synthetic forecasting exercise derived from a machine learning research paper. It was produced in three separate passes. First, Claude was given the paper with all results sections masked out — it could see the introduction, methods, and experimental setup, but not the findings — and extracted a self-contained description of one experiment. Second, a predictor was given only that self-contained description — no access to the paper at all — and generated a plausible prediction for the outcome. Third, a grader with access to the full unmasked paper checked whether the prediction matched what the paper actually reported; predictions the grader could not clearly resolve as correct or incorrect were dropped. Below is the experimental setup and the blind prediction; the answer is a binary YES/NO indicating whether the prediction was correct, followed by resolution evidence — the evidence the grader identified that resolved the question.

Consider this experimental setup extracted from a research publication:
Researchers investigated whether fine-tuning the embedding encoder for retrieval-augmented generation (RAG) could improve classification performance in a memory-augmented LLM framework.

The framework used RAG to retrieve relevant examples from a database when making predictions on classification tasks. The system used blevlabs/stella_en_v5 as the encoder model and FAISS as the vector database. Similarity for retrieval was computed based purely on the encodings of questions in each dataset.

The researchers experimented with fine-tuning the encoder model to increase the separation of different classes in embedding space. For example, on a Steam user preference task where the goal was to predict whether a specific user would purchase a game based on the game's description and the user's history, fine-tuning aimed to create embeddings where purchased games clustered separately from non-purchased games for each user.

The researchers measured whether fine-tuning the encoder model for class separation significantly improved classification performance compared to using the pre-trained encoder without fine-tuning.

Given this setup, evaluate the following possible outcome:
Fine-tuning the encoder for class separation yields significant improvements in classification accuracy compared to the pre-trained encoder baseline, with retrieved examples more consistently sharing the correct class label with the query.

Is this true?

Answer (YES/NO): NO